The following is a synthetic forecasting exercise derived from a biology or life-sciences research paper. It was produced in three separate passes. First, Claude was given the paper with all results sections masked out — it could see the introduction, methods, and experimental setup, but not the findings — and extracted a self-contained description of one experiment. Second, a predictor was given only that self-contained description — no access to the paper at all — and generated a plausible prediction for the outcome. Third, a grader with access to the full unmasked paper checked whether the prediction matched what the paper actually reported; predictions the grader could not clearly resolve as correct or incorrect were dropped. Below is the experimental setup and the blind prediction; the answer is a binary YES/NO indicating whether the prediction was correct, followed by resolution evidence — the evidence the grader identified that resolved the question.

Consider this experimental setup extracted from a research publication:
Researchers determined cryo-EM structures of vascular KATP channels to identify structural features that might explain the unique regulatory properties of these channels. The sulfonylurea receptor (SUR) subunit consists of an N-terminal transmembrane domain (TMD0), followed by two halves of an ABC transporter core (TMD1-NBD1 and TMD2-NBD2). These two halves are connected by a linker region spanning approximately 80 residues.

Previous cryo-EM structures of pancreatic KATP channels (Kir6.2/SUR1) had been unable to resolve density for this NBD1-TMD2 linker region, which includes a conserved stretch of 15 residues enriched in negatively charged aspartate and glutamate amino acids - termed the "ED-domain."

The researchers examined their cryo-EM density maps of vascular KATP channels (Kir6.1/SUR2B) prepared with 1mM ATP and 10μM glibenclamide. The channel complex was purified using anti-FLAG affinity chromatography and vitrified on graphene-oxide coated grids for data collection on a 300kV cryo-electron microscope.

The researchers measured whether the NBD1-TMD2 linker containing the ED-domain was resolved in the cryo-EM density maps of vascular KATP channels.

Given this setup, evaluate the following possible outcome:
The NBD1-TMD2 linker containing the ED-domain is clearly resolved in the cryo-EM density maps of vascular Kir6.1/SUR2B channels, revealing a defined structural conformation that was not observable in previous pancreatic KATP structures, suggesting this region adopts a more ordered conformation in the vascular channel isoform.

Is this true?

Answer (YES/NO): NO